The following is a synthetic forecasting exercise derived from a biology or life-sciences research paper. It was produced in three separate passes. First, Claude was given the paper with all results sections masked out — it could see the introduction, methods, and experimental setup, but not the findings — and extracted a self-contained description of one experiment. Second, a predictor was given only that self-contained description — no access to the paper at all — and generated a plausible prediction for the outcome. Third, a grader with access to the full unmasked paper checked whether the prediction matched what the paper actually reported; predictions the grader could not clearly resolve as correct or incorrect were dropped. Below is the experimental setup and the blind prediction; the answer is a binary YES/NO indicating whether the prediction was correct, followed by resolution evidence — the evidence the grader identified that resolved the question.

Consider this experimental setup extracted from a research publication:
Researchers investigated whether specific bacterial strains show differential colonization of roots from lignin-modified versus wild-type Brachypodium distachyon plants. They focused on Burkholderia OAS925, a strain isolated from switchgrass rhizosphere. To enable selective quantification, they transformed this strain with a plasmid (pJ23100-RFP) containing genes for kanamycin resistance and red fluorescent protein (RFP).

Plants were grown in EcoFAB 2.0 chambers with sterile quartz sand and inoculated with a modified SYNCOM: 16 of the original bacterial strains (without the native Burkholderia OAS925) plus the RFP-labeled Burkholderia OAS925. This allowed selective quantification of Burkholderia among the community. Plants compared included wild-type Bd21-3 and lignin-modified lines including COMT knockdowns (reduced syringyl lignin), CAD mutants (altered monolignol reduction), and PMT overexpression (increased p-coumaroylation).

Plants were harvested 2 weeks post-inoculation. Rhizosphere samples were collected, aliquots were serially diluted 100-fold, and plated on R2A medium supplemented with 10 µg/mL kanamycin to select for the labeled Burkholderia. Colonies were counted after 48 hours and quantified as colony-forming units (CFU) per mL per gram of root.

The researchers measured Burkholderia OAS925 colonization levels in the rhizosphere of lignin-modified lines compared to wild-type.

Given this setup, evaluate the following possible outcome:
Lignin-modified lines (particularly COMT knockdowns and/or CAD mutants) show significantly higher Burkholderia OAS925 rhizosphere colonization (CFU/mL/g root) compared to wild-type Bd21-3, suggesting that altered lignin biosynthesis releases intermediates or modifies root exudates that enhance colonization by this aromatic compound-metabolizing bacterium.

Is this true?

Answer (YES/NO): NO